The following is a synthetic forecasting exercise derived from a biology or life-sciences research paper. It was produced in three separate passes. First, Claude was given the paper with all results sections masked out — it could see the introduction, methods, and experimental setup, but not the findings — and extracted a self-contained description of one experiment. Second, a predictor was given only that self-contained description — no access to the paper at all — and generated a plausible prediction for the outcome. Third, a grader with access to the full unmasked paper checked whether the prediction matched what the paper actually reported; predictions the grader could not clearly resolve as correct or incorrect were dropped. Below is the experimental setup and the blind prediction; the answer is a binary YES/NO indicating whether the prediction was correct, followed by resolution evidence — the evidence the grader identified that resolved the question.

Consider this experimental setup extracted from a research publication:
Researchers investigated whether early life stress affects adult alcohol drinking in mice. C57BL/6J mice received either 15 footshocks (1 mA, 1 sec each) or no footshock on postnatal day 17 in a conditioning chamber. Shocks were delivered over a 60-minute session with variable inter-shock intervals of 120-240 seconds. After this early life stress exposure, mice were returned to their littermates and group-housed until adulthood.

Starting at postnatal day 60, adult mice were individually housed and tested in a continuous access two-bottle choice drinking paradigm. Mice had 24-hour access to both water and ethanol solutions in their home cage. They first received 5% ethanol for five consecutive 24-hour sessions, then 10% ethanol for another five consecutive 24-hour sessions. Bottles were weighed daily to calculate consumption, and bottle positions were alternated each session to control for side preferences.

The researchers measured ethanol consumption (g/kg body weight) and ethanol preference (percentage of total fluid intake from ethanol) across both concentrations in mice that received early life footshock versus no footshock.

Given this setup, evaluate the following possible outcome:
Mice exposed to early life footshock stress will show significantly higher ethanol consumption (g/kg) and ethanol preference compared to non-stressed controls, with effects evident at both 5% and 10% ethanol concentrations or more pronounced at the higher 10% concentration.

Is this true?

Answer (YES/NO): NO